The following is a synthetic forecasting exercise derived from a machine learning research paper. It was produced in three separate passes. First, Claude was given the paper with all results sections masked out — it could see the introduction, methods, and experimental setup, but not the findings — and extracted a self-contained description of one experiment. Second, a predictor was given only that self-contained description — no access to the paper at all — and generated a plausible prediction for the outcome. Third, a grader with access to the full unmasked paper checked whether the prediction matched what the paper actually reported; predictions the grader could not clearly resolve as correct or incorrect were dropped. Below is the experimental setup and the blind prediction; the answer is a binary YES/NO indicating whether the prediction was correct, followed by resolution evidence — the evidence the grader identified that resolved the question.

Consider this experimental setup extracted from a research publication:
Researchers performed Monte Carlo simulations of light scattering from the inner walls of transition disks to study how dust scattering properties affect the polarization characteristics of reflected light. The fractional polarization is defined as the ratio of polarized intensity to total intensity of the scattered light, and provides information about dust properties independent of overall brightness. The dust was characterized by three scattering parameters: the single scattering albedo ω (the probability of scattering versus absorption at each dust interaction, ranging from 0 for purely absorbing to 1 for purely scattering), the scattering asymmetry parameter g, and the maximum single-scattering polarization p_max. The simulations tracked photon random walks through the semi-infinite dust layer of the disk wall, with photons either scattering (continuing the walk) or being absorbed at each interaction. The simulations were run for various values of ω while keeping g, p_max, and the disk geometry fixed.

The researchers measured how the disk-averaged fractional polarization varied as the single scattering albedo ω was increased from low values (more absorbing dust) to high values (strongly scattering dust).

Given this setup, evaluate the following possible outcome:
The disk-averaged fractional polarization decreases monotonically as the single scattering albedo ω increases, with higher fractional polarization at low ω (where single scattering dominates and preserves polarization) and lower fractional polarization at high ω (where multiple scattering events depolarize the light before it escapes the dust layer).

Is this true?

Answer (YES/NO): YES